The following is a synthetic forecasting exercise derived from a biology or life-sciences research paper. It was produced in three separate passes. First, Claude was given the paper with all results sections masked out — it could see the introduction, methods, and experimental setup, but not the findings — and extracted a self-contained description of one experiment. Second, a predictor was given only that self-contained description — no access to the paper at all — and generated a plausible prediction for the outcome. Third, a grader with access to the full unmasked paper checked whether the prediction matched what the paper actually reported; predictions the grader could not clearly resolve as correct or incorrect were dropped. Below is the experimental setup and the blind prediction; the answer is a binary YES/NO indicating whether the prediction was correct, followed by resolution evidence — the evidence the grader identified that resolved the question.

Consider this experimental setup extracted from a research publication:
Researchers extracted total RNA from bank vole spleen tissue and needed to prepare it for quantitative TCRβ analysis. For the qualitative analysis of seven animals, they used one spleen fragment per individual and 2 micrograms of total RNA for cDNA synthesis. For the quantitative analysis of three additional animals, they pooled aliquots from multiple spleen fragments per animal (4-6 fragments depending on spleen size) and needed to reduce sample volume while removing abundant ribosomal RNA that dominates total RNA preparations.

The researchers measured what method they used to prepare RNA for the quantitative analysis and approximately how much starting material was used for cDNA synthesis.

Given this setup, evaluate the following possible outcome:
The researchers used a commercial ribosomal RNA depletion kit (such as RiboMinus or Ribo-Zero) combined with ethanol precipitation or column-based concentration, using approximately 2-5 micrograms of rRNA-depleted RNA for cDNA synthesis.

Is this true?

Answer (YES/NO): NO